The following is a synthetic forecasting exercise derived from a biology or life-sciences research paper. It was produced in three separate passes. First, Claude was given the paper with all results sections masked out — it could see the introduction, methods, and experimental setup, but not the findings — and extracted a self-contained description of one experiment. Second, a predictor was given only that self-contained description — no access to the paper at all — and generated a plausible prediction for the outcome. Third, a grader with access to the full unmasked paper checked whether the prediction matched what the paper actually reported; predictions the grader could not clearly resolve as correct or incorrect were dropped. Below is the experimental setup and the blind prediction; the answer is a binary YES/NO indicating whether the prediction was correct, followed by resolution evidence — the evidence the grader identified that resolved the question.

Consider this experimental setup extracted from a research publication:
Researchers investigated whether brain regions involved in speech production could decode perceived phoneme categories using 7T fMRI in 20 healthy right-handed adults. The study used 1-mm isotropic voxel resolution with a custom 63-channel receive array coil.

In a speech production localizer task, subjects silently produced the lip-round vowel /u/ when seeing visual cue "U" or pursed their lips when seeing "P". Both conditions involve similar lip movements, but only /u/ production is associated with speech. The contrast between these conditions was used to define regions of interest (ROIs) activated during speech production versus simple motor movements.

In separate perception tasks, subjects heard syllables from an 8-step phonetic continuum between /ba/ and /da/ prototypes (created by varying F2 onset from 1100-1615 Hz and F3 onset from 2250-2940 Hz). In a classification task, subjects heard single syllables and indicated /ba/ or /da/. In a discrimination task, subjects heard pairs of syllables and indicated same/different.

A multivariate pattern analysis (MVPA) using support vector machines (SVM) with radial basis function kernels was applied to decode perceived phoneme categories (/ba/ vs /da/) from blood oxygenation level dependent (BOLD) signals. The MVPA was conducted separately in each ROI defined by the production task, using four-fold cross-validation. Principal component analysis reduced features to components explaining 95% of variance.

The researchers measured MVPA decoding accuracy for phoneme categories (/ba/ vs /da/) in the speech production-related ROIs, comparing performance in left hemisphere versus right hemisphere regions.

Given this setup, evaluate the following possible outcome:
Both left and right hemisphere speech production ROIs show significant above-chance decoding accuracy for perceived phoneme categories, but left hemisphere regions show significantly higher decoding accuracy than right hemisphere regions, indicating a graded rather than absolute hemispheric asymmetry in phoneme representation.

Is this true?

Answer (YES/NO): NO